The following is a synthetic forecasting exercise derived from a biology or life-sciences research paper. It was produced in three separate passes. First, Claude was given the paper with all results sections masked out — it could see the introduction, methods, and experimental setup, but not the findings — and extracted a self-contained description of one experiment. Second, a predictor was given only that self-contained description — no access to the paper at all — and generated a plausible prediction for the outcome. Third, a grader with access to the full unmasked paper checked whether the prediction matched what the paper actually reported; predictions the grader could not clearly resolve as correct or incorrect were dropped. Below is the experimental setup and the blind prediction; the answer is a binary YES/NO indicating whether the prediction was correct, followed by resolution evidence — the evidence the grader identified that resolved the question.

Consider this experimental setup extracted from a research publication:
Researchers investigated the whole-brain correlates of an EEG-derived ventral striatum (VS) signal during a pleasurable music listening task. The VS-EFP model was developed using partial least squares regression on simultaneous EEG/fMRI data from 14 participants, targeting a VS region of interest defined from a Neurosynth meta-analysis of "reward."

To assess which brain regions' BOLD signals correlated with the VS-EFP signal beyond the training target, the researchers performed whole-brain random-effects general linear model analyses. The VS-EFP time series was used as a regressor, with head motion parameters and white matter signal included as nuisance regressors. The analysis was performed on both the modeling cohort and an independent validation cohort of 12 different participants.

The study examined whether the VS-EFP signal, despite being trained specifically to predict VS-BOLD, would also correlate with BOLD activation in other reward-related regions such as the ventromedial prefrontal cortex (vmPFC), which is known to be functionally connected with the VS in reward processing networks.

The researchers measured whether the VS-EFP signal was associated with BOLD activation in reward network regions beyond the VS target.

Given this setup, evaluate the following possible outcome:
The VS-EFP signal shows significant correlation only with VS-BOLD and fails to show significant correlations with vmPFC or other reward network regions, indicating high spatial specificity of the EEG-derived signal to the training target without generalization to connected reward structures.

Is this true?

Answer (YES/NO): NO